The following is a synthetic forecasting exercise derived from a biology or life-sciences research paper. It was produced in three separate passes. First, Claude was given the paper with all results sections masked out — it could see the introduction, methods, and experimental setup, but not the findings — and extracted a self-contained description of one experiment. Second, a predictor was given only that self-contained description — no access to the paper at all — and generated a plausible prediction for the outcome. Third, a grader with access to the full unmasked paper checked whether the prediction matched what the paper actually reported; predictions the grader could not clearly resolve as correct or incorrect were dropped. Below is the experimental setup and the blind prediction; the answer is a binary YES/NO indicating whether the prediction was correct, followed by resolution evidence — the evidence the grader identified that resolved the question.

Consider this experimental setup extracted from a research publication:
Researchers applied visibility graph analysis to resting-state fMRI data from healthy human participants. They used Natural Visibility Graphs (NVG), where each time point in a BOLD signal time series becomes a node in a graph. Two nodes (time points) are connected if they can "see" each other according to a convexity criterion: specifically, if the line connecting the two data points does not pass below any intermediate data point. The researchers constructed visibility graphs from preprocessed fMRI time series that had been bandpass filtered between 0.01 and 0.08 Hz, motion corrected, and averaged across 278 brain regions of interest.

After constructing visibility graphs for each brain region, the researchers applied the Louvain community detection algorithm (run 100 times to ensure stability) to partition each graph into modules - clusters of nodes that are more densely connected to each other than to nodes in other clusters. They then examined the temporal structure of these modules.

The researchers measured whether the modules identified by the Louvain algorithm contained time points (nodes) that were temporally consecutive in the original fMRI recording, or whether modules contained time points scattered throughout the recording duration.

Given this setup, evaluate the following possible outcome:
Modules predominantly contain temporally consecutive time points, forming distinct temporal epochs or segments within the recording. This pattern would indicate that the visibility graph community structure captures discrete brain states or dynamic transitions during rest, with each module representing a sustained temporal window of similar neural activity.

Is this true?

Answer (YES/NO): YES